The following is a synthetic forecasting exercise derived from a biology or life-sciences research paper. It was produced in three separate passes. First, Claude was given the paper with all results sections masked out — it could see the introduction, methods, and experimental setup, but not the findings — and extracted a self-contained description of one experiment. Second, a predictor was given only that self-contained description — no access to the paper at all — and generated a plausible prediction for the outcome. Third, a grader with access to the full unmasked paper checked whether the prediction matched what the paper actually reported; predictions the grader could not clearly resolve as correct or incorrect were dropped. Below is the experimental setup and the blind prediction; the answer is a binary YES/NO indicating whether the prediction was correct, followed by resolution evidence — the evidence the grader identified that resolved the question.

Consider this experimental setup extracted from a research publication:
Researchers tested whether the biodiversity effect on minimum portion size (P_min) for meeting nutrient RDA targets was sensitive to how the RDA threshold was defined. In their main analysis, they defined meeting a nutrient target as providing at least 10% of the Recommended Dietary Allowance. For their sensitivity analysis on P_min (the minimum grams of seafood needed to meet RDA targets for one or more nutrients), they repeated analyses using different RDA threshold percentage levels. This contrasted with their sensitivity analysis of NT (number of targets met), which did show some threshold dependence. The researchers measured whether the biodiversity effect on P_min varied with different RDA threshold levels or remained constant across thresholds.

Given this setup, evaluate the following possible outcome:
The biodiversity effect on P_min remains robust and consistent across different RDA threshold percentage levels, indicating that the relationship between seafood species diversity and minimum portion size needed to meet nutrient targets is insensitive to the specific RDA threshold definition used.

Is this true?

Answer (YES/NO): YES